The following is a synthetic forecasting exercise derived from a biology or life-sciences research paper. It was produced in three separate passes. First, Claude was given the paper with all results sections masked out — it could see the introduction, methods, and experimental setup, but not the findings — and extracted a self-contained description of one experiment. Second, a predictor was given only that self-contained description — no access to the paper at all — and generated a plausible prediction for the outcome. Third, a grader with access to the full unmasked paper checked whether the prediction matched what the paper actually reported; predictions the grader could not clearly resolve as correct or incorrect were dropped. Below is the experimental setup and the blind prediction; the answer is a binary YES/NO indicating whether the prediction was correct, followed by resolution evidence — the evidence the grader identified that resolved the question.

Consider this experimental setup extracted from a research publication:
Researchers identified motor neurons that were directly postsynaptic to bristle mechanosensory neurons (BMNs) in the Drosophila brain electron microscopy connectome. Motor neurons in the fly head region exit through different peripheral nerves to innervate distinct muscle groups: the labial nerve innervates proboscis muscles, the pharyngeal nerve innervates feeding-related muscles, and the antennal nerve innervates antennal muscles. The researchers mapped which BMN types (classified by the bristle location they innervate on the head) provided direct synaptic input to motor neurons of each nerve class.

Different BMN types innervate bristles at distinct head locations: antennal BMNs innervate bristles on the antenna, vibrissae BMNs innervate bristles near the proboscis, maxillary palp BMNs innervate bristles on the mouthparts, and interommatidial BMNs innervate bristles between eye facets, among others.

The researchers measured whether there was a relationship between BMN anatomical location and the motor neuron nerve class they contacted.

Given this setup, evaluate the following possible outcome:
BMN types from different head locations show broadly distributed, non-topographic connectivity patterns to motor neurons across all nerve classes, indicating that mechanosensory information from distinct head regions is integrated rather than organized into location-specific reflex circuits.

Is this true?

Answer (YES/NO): NO